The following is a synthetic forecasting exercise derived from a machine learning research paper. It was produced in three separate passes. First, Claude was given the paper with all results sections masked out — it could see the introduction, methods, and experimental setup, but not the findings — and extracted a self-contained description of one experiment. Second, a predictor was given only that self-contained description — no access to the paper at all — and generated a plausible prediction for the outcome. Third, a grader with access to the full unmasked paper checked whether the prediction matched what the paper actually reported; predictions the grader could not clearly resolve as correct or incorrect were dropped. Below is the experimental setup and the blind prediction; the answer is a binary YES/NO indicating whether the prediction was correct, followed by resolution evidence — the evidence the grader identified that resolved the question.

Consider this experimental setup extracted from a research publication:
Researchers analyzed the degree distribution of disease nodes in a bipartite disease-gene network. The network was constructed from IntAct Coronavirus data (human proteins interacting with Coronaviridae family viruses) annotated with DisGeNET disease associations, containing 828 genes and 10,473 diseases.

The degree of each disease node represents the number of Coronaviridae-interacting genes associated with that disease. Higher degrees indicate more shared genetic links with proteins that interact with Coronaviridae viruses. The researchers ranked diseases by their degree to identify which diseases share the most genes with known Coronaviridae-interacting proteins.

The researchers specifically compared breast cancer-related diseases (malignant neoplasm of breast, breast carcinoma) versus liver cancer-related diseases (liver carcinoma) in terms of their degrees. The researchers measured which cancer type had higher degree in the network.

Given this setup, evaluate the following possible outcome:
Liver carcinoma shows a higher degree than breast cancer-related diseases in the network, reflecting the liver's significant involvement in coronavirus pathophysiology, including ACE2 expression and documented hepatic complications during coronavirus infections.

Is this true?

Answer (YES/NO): NO